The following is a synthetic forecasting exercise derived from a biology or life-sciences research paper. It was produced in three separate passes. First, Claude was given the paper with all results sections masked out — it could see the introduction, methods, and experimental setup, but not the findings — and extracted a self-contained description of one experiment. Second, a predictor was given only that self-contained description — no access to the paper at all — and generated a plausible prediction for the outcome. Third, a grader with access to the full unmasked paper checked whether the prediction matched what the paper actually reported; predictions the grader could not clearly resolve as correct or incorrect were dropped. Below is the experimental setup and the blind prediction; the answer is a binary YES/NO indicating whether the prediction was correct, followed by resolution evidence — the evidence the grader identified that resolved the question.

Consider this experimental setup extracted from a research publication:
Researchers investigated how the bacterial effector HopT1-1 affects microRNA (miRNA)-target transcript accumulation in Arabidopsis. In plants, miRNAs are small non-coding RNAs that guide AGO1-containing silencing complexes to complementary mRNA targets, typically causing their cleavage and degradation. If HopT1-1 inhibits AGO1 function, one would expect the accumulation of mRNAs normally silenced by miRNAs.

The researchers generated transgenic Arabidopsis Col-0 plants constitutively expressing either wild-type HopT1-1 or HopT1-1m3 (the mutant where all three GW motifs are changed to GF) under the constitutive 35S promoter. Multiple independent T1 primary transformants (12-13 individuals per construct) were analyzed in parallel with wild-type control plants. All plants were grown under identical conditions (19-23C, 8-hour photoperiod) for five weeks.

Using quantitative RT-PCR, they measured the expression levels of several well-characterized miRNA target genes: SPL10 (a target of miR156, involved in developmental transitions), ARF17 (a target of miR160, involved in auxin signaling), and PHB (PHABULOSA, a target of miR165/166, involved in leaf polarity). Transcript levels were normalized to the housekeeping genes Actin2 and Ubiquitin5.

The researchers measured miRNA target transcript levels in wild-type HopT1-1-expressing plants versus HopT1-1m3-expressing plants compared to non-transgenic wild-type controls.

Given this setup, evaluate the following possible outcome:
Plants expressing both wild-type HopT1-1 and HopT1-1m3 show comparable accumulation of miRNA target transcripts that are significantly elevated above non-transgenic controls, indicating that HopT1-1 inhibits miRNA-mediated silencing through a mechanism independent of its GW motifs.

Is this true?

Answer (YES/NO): NO